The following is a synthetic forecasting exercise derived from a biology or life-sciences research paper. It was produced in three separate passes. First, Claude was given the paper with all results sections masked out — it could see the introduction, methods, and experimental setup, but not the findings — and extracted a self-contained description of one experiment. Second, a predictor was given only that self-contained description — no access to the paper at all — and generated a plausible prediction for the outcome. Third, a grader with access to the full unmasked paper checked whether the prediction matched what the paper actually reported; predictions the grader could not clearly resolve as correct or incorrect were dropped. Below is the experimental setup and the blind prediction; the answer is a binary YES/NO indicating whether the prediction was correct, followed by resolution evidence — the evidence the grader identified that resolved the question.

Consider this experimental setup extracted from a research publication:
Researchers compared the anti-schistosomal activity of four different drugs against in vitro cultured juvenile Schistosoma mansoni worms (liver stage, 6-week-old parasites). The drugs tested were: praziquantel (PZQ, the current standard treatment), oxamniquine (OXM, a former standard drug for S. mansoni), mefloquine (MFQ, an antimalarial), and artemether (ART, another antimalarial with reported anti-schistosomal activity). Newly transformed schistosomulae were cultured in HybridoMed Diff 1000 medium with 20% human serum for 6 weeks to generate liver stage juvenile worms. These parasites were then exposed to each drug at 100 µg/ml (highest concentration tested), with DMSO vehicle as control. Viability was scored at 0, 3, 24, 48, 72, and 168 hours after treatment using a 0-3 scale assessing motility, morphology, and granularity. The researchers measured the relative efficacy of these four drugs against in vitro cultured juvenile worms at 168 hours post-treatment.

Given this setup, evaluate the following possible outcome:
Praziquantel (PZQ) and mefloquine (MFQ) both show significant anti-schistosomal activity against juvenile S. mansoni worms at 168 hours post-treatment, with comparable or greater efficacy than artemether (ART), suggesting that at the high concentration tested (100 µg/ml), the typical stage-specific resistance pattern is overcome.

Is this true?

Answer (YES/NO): YES